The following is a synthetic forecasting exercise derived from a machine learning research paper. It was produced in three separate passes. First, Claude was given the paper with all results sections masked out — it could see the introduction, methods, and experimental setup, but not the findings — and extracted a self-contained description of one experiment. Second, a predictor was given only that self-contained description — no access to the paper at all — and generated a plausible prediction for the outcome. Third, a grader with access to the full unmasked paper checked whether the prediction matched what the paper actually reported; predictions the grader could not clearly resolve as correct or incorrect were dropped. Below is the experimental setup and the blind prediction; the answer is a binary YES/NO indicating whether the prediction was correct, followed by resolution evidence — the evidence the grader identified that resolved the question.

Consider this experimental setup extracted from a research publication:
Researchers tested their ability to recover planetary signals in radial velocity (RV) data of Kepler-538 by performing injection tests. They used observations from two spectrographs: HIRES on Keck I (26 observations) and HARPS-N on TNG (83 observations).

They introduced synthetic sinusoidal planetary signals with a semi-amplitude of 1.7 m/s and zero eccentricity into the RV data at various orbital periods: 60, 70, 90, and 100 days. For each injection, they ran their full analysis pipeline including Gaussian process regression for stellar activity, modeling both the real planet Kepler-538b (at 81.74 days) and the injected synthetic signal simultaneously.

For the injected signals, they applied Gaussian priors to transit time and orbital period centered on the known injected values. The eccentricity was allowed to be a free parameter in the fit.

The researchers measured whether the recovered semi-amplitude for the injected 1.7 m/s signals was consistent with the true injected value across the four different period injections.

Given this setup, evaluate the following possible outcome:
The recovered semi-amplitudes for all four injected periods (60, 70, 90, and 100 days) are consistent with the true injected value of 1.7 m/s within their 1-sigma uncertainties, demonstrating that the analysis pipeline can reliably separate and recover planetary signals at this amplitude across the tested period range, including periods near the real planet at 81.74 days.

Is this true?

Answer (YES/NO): NO